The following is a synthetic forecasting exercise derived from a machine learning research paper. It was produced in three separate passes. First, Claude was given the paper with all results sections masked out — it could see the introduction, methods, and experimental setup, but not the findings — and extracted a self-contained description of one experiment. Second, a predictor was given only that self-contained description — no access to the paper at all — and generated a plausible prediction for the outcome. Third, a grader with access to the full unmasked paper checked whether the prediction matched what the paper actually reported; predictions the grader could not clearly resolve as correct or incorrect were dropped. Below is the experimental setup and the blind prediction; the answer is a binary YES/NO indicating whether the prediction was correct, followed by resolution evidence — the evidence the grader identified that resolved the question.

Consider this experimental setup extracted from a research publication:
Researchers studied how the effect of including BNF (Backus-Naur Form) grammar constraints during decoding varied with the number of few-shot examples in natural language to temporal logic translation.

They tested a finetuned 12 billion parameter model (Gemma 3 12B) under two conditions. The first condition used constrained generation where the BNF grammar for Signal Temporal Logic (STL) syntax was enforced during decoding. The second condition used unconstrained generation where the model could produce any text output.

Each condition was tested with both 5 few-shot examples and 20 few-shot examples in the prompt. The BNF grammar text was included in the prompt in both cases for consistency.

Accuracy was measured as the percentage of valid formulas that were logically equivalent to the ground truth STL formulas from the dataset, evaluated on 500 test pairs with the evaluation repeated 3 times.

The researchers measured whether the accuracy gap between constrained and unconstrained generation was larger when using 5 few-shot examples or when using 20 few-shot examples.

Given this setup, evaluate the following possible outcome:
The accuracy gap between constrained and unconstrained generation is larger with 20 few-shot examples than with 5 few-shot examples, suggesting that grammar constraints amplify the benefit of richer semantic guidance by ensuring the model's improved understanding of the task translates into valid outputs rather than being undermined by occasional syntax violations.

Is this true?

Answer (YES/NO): NO